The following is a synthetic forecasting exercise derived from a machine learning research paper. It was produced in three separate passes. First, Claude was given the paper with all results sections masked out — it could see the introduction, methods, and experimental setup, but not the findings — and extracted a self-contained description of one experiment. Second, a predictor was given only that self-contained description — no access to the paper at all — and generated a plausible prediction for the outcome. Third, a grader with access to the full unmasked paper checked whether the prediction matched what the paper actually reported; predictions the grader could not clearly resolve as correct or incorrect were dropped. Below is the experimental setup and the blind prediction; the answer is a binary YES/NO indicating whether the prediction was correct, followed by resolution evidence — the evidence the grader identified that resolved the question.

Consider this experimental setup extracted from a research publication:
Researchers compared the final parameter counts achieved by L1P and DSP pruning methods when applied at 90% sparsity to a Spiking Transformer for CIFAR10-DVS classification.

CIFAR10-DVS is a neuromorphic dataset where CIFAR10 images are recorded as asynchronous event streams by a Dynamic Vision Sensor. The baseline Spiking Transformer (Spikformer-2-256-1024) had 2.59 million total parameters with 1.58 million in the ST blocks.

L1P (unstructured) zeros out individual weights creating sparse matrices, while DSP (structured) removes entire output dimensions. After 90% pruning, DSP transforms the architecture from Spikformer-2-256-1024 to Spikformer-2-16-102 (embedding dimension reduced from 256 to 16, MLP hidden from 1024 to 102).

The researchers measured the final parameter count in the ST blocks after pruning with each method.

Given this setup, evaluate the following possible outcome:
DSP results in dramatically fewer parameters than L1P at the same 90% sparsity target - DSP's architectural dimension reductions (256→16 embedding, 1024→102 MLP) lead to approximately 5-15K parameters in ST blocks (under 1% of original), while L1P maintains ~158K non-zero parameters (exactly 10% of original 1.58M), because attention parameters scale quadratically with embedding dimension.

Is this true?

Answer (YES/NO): NO